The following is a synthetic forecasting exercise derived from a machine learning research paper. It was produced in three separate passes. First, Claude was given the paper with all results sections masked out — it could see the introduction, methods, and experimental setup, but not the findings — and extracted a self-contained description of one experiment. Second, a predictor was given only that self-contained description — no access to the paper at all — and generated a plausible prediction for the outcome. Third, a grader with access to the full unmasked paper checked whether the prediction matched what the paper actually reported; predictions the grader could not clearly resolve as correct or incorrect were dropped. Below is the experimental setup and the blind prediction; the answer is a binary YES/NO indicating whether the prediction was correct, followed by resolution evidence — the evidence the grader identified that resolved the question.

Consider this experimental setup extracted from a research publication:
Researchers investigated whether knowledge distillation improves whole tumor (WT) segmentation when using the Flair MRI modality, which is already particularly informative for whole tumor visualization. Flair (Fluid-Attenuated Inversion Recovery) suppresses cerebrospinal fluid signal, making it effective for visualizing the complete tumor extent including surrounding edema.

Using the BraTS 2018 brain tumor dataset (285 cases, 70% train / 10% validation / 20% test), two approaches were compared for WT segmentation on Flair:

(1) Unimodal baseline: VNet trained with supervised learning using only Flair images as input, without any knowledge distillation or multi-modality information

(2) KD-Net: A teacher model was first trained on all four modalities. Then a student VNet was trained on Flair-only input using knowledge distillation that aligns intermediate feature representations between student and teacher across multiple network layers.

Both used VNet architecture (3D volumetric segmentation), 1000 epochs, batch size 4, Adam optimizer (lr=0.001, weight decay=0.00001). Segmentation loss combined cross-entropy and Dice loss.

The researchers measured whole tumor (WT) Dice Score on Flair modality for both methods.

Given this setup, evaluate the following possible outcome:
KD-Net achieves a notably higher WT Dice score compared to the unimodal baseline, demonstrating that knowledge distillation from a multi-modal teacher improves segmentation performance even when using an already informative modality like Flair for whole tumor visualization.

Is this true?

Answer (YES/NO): YES